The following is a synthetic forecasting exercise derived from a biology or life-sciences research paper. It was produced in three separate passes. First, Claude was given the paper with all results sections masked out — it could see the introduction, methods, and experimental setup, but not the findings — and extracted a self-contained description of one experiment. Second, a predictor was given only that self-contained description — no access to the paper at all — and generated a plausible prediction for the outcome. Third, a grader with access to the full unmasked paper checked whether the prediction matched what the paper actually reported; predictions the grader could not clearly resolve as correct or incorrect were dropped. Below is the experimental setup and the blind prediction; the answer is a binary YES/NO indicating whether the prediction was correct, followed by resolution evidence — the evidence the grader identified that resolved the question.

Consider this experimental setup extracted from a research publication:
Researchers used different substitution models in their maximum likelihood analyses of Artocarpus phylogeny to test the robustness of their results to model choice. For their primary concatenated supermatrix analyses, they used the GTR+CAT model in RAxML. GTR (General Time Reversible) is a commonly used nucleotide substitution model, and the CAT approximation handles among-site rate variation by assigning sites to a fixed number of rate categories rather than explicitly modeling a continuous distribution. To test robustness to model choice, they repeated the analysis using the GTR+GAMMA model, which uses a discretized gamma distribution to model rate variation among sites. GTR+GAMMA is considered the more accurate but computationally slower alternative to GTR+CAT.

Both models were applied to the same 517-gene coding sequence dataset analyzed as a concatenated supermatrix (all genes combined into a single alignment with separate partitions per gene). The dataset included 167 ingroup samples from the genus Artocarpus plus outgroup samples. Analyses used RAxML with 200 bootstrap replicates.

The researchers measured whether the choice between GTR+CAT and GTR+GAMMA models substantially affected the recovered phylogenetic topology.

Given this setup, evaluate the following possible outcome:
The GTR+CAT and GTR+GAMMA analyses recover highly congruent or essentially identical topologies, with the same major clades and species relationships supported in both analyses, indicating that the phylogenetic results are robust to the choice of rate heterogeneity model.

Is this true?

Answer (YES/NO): YES